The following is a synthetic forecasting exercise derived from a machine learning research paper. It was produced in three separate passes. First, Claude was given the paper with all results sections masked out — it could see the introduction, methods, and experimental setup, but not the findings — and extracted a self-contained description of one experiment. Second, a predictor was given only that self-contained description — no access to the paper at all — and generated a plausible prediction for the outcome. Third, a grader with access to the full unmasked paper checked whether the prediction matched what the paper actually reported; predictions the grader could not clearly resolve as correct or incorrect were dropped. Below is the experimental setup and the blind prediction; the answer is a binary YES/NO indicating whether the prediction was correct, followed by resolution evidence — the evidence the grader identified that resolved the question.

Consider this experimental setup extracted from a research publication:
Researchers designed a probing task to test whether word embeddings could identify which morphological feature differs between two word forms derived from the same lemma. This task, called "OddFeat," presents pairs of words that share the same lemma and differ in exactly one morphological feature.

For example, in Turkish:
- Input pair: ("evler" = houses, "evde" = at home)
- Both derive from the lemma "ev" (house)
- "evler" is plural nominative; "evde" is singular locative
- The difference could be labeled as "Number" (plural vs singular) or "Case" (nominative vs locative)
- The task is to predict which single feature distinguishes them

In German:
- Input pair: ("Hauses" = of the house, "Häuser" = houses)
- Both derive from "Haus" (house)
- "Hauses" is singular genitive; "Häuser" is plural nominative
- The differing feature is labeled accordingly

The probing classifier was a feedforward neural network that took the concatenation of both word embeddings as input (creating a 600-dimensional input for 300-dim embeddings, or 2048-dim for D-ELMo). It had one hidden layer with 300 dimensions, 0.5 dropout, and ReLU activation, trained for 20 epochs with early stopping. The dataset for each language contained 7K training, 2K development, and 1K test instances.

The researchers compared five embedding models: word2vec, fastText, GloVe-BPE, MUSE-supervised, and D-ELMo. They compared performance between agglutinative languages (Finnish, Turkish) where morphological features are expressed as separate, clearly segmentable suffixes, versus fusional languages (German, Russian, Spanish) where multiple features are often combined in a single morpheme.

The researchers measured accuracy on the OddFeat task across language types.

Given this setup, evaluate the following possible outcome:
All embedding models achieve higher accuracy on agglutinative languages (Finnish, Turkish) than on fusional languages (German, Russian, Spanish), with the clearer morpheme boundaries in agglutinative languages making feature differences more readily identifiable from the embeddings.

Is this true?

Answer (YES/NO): NO